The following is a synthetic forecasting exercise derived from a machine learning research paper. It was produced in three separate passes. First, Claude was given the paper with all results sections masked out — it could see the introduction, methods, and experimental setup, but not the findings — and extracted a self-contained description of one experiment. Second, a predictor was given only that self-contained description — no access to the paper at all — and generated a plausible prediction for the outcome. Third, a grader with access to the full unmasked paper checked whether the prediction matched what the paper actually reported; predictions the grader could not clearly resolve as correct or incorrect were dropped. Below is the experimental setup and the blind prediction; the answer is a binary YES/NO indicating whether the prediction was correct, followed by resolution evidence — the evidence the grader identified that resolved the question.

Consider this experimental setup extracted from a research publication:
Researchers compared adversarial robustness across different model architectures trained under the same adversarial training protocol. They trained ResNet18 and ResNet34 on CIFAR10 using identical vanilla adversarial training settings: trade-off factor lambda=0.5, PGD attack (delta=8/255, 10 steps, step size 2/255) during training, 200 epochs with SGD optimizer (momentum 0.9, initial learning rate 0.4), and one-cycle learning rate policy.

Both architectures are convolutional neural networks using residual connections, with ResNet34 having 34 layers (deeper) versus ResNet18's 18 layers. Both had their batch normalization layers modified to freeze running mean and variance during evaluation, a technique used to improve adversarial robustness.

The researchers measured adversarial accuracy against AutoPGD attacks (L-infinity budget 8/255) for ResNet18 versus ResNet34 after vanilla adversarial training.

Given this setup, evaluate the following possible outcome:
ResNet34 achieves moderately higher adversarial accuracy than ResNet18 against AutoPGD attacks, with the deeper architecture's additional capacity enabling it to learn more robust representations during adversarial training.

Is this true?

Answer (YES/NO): YES